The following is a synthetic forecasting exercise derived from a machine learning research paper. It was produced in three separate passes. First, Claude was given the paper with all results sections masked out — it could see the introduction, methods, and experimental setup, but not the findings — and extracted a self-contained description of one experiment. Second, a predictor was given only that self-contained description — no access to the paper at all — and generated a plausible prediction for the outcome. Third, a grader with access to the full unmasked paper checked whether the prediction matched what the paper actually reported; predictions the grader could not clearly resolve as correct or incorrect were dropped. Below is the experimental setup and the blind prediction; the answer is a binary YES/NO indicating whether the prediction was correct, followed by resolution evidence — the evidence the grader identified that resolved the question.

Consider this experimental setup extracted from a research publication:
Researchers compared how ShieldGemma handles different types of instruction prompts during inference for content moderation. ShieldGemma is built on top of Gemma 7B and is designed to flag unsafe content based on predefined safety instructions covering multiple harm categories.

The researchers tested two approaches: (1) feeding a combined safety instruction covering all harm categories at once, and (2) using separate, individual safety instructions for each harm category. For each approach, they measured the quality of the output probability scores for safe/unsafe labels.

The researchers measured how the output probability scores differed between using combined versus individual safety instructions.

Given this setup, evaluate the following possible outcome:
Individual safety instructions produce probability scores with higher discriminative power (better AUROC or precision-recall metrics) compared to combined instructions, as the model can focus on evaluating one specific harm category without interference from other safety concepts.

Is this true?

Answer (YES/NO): YES